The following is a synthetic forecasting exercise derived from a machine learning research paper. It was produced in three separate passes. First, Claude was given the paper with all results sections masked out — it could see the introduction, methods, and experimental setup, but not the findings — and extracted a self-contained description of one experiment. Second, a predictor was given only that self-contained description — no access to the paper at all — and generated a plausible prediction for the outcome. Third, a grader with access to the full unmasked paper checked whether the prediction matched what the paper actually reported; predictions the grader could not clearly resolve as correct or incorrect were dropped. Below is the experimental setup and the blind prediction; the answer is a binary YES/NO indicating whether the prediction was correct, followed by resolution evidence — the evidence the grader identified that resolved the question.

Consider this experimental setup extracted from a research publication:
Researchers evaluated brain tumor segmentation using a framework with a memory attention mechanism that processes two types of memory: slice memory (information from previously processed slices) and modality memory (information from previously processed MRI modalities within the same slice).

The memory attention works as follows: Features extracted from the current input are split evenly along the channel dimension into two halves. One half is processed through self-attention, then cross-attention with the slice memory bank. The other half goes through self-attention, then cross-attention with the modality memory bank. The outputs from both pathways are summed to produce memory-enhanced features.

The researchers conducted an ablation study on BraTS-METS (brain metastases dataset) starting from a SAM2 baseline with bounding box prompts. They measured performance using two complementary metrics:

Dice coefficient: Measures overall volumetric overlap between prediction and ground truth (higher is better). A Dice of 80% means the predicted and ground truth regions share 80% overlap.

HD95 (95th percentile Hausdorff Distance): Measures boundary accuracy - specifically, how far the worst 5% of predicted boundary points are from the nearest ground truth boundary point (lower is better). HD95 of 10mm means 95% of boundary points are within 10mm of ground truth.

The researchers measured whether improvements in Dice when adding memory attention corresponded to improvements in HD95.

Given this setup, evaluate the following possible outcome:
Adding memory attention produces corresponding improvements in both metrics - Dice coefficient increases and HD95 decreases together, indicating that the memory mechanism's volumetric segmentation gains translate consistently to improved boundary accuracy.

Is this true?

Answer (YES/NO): YES